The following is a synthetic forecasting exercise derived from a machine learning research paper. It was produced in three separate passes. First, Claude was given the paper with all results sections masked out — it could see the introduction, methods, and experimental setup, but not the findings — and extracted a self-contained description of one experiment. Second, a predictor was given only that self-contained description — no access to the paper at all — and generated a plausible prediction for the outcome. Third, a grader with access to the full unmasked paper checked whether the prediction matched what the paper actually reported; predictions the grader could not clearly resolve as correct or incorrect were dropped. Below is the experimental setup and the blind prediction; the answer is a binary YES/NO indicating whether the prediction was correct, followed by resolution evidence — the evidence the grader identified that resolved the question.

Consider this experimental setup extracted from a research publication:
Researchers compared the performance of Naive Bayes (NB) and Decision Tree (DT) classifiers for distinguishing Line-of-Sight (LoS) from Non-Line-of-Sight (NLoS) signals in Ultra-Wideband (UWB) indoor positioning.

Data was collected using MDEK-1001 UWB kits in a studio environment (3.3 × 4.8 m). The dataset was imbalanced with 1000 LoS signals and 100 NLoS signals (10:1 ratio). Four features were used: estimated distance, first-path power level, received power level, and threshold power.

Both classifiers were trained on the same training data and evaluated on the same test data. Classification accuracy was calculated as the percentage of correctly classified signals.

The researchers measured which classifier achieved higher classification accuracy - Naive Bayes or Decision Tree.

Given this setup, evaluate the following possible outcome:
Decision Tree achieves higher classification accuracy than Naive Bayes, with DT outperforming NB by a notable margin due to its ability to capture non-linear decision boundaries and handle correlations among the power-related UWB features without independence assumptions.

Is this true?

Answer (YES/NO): NO